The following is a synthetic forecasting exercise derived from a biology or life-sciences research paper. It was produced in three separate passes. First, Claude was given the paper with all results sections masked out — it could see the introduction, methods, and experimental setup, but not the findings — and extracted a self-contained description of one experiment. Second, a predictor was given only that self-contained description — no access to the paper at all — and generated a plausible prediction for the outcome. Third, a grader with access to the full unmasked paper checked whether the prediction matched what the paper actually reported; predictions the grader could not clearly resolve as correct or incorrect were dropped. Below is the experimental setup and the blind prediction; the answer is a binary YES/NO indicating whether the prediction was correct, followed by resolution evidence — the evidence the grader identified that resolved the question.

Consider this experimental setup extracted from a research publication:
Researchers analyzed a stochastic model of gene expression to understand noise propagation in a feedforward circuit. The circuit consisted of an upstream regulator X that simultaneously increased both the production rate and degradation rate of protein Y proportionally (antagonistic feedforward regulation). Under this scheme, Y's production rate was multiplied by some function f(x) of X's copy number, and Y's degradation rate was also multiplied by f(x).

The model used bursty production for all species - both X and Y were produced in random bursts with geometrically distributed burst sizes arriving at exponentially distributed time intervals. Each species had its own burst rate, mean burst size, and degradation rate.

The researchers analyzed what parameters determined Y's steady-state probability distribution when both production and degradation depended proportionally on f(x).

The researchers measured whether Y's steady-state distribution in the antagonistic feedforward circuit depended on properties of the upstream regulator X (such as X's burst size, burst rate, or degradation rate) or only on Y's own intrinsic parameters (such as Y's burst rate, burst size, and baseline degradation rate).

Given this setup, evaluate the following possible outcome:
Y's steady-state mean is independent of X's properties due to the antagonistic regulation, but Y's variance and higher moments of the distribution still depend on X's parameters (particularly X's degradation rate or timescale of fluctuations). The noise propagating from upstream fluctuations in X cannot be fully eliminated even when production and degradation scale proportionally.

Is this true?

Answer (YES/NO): NO